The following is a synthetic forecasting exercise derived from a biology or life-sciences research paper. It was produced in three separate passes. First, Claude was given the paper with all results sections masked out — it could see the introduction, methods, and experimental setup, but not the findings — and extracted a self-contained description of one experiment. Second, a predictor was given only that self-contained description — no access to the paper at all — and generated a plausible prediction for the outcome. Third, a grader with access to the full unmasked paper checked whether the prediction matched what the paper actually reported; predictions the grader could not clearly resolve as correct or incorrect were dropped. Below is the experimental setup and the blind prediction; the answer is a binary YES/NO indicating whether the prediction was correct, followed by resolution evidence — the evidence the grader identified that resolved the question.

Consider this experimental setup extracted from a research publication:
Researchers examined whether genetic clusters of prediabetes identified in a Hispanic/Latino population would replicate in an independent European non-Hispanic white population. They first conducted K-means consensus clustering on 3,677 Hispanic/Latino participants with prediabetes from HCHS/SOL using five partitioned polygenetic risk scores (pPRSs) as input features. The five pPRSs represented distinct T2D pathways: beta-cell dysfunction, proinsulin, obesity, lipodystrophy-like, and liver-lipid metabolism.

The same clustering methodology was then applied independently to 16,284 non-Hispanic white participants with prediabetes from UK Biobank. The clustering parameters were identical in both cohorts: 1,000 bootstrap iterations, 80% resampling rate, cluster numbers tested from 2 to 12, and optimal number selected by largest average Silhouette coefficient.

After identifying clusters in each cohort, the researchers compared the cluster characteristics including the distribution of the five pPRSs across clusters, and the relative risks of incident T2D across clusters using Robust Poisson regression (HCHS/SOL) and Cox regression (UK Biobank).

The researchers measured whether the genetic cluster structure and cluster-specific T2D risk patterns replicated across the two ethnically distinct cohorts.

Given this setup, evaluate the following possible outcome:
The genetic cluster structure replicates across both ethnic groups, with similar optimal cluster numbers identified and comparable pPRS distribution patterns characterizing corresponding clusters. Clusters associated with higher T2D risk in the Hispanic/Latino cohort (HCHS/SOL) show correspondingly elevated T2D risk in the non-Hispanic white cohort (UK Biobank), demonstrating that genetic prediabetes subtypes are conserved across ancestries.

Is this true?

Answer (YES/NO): YES